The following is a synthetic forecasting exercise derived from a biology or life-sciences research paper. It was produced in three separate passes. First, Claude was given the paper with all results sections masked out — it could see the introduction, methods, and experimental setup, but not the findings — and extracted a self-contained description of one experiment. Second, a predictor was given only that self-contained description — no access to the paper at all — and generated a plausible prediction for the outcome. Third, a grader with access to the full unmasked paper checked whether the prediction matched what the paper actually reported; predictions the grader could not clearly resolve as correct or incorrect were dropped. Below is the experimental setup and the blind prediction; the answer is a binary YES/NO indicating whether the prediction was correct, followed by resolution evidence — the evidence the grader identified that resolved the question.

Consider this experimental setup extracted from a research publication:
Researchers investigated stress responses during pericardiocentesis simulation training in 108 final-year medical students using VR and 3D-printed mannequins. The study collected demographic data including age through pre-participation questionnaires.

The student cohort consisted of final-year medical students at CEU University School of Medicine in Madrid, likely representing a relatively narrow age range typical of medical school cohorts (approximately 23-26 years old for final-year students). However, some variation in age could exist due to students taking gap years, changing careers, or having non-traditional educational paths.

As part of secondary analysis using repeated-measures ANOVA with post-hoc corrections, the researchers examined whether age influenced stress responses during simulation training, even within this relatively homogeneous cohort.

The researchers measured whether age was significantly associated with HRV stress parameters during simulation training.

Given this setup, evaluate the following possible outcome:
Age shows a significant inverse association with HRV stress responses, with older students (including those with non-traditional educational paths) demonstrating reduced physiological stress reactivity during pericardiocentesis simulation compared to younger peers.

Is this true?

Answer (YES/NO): NO